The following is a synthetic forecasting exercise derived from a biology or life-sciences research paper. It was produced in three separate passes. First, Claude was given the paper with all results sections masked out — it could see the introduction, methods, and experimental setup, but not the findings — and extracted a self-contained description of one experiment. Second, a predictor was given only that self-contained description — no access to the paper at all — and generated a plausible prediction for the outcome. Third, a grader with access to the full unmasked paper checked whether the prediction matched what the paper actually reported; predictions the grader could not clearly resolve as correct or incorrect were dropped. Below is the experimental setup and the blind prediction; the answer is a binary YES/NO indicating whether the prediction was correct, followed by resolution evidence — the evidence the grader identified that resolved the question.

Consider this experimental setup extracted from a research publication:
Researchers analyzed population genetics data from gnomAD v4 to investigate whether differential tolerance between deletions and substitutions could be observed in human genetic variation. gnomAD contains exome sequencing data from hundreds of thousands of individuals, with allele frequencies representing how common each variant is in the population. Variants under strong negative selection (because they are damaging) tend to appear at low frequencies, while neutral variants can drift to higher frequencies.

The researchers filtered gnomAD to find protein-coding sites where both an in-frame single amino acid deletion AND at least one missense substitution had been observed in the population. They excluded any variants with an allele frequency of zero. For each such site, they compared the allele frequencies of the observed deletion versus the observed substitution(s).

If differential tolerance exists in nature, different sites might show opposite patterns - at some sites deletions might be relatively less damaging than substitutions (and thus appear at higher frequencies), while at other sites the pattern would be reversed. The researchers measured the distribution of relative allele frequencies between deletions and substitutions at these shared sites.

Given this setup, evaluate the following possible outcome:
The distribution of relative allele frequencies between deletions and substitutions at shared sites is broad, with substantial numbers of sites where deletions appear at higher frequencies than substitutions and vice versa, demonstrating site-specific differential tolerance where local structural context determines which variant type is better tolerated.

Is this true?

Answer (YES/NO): NO